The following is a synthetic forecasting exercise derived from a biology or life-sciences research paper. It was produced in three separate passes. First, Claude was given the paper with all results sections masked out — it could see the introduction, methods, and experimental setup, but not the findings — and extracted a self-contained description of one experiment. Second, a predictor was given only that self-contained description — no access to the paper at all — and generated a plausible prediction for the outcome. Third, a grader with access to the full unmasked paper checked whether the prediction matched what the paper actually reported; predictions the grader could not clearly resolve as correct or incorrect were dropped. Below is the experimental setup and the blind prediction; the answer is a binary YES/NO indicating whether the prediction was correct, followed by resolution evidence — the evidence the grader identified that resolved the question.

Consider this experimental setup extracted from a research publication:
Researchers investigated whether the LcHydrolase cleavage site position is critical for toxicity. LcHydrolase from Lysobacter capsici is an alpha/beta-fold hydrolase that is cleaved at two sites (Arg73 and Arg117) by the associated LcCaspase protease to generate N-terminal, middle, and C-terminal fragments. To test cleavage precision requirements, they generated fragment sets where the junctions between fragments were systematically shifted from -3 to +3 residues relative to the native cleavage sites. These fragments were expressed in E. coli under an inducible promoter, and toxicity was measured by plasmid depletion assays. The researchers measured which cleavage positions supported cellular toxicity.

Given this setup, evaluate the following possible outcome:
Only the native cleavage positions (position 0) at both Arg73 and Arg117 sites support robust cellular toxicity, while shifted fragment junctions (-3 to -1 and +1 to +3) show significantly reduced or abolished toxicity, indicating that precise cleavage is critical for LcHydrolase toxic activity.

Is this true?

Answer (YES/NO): YES